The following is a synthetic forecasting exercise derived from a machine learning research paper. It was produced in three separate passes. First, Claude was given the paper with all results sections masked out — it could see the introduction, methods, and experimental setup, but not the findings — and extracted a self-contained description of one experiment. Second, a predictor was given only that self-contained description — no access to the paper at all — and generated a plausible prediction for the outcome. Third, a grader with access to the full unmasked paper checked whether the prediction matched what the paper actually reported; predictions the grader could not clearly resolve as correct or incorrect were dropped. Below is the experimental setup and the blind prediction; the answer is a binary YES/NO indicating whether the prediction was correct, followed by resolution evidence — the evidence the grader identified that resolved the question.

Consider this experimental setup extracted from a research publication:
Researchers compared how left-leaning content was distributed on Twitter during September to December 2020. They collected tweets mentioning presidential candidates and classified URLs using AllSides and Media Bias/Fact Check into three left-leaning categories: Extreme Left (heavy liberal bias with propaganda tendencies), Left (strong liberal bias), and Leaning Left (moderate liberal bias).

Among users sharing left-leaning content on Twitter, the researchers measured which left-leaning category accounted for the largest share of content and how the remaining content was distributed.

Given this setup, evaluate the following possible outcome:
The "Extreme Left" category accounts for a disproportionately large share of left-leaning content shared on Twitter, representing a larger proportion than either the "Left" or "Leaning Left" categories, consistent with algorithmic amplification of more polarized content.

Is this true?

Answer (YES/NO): NO